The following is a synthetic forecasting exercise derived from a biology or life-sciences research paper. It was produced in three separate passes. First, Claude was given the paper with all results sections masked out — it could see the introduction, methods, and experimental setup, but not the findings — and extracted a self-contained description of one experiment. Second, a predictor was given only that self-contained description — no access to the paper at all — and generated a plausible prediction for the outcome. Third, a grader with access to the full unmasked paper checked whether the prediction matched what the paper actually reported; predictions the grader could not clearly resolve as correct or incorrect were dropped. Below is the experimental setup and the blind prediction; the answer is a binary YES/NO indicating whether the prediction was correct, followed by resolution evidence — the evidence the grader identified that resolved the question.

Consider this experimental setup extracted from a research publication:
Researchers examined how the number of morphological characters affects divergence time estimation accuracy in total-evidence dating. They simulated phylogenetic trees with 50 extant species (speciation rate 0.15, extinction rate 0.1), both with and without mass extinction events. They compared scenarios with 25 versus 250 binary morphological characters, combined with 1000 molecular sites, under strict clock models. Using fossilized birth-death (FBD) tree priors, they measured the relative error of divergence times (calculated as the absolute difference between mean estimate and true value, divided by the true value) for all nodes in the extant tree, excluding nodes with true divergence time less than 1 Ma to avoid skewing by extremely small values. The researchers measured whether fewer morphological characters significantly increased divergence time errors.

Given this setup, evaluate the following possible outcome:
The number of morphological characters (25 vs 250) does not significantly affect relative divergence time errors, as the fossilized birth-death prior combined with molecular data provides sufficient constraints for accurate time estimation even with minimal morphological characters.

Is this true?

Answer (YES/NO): NO